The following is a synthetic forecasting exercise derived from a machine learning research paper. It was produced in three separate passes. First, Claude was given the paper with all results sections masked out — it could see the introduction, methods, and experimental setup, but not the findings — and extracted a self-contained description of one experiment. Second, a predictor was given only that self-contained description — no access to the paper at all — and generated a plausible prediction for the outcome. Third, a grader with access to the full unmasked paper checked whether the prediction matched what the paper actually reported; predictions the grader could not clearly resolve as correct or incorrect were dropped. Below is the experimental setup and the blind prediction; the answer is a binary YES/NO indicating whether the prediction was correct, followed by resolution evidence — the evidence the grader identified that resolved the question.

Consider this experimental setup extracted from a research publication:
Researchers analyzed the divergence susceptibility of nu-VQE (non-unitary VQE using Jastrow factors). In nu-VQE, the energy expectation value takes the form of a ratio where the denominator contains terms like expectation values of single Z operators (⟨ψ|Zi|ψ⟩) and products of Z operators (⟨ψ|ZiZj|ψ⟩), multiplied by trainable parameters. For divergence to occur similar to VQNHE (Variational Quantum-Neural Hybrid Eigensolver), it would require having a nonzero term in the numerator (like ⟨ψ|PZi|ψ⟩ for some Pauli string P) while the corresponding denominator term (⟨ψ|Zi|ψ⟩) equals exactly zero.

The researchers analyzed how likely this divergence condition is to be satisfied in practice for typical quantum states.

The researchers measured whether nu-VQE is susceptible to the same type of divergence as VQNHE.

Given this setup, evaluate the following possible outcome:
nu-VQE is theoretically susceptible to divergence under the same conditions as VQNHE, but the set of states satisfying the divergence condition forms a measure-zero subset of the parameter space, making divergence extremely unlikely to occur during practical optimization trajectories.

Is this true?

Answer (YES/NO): YES